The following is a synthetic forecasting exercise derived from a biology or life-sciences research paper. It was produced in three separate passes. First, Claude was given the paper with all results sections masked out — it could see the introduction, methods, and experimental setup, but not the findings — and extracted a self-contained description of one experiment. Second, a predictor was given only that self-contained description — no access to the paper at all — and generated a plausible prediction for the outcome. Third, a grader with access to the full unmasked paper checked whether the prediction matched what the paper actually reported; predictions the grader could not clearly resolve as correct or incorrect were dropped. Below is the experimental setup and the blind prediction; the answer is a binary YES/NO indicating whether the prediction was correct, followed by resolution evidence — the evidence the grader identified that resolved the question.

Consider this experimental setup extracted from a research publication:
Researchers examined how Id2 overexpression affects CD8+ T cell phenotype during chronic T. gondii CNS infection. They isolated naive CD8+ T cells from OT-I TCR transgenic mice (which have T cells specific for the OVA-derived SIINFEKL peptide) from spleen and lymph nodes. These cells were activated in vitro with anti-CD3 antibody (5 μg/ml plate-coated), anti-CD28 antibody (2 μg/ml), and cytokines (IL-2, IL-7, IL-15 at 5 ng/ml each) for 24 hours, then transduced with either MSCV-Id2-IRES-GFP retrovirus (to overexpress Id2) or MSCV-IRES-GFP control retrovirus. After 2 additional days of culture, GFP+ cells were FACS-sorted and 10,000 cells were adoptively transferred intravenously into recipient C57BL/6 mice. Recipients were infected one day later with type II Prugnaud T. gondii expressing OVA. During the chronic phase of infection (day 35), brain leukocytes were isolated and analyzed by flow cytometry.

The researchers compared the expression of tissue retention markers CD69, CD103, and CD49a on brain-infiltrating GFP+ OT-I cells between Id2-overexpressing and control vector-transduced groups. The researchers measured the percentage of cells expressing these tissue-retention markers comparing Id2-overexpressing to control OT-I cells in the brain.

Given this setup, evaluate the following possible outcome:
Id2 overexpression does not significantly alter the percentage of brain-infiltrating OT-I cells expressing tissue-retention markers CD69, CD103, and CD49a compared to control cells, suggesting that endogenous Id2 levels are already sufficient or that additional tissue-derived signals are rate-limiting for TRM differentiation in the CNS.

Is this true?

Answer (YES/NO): YES